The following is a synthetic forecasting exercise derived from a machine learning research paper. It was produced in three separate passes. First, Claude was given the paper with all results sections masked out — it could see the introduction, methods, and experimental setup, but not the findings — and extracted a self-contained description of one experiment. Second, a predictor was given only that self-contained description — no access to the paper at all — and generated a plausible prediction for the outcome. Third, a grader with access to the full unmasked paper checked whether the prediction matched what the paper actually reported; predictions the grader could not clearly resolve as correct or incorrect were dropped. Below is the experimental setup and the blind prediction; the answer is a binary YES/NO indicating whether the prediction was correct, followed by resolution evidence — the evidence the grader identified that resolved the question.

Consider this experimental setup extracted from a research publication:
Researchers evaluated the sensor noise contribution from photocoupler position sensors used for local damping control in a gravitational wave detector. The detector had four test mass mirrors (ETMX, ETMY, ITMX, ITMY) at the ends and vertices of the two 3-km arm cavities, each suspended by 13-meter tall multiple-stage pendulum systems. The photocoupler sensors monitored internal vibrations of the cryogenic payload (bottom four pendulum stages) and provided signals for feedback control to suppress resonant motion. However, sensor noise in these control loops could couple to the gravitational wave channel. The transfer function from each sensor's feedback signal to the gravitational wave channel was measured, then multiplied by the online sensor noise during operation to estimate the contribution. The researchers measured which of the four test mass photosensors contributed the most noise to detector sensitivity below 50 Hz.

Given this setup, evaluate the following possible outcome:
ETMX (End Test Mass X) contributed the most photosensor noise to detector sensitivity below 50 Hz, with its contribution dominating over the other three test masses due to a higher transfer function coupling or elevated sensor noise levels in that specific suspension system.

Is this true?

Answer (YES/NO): NO